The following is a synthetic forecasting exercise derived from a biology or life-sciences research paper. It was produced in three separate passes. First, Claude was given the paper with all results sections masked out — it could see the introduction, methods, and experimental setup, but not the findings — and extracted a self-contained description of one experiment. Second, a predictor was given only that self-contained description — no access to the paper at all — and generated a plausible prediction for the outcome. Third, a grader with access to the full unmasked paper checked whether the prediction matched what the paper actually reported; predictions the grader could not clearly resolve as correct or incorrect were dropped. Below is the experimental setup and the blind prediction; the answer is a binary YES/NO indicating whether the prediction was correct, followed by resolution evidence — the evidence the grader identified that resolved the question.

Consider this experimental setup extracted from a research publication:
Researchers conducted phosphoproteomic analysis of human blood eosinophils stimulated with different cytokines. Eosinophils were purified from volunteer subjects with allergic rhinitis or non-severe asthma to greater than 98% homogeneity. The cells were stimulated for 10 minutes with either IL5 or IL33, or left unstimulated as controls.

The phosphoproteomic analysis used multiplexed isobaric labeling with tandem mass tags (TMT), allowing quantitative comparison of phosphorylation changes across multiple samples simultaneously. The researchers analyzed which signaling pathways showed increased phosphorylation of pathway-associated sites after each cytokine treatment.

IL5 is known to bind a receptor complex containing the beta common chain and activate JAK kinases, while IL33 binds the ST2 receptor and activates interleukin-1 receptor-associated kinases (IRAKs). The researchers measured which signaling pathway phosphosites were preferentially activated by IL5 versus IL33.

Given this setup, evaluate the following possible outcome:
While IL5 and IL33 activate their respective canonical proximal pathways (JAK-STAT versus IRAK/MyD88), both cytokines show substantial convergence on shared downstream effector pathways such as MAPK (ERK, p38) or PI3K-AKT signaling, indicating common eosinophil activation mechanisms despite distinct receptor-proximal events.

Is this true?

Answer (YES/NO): YES